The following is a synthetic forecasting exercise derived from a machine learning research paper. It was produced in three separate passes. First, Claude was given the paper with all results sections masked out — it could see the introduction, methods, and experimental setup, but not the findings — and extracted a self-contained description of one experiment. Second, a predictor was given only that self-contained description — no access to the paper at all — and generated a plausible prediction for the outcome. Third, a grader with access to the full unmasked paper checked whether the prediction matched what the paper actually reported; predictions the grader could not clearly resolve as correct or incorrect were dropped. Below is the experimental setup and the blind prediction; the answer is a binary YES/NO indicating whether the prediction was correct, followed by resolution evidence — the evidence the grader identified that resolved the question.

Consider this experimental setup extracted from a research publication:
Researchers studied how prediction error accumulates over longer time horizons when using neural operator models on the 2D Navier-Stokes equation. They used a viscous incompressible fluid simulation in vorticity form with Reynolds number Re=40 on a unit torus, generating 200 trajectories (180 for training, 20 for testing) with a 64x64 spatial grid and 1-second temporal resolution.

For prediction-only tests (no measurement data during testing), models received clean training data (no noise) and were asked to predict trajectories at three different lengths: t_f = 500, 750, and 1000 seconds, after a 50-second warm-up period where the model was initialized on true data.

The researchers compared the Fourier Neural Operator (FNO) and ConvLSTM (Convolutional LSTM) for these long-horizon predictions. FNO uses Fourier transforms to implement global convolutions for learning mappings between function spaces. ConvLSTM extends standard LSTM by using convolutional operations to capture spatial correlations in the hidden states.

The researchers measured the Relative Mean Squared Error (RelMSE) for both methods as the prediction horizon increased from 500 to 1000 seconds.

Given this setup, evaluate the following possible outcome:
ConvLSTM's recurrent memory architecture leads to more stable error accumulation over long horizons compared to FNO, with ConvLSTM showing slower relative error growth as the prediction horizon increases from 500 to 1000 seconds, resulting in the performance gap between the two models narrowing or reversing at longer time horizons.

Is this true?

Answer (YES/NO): NO